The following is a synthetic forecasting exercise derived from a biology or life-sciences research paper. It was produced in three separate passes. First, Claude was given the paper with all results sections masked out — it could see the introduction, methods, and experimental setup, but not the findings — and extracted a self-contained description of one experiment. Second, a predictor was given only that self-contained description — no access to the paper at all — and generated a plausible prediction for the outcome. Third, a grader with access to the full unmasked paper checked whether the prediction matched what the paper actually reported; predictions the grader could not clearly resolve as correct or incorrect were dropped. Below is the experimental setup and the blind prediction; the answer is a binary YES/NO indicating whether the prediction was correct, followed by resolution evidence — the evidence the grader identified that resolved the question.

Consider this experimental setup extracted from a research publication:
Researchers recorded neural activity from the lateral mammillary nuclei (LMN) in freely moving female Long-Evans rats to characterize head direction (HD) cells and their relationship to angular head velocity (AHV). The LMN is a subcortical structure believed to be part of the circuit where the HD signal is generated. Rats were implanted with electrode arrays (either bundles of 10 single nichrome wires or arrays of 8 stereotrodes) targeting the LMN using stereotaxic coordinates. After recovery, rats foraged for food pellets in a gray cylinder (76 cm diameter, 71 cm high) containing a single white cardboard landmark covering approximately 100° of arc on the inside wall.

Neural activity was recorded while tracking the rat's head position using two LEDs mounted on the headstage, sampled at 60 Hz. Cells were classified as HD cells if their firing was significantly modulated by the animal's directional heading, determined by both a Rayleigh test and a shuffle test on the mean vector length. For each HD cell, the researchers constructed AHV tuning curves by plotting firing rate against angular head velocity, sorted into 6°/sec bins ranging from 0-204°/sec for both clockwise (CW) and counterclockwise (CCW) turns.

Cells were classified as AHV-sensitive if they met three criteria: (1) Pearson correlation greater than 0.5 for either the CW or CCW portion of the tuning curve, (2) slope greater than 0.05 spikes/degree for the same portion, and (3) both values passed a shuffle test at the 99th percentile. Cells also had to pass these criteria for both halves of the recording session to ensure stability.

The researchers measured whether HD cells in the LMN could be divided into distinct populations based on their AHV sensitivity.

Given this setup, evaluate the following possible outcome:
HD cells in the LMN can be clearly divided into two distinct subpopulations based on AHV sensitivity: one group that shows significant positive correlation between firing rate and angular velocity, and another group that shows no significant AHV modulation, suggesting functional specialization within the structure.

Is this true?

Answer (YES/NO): NO